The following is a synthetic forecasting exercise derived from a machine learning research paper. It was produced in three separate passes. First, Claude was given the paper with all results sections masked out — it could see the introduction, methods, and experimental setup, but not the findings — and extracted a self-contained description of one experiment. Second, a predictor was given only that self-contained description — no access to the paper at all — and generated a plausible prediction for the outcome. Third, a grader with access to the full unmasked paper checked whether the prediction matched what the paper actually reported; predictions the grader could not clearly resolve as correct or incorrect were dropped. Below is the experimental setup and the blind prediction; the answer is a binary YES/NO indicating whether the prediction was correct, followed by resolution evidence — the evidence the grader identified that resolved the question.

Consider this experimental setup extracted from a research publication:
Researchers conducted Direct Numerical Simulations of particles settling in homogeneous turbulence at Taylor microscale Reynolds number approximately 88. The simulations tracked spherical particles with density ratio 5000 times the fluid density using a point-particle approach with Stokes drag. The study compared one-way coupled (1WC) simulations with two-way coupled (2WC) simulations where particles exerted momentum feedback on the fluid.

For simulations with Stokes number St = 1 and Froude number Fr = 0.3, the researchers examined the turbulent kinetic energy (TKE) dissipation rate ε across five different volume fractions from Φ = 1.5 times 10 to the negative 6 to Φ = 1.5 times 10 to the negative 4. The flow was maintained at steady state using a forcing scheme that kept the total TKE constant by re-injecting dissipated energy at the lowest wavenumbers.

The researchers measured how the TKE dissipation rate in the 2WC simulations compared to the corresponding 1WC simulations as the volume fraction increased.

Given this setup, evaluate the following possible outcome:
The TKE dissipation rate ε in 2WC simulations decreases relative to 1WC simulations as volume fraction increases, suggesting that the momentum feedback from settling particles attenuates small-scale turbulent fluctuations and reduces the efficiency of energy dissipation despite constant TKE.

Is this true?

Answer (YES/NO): NO